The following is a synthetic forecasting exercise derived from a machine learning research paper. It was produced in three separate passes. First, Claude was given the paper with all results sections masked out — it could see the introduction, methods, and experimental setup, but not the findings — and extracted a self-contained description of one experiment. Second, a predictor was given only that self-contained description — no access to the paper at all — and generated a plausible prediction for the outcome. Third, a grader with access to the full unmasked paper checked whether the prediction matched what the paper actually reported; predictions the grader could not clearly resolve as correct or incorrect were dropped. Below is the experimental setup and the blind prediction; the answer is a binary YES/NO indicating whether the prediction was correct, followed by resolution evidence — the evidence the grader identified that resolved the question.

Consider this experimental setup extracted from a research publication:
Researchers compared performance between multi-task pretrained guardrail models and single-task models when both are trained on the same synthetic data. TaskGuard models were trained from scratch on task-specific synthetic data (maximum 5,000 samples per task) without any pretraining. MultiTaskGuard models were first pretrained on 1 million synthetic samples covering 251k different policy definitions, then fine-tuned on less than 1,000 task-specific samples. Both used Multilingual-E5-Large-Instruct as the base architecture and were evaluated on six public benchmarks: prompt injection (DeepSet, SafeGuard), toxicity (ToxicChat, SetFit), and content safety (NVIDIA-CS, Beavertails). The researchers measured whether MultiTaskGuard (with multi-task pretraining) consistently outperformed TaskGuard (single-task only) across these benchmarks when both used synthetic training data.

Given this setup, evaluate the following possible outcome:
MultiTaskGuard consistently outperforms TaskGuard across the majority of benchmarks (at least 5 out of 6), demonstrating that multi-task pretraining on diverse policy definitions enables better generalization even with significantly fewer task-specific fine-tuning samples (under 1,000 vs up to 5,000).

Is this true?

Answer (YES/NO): YES